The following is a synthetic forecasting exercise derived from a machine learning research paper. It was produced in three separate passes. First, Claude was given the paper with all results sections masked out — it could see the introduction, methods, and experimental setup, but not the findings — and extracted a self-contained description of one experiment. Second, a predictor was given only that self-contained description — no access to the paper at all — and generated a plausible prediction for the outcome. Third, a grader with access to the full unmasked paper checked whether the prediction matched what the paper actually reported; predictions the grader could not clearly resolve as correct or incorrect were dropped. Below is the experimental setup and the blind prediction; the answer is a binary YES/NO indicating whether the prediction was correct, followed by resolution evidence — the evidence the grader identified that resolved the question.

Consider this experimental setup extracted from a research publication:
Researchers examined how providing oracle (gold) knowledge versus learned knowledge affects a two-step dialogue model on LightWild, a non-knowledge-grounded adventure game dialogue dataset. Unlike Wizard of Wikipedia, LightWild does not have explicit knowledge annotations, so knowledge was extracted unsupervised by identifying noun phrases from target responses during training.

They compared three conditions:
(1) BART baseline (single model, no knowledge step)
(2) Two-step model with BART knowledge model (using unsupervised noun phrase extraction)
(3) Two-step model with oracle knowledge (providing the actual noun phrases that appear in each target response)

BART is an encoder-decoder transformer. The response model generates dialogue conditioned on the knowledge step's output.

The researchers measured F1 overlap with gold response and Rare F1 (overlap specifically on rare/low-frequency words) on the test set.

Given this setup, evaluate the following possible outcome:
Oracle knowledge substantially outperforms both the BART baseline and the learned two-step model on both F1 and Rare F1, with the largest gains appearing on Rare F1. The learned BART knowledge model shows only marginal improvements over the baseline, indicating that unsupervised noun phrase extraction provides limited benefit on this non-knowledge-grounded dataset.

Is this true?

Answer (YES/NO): NO